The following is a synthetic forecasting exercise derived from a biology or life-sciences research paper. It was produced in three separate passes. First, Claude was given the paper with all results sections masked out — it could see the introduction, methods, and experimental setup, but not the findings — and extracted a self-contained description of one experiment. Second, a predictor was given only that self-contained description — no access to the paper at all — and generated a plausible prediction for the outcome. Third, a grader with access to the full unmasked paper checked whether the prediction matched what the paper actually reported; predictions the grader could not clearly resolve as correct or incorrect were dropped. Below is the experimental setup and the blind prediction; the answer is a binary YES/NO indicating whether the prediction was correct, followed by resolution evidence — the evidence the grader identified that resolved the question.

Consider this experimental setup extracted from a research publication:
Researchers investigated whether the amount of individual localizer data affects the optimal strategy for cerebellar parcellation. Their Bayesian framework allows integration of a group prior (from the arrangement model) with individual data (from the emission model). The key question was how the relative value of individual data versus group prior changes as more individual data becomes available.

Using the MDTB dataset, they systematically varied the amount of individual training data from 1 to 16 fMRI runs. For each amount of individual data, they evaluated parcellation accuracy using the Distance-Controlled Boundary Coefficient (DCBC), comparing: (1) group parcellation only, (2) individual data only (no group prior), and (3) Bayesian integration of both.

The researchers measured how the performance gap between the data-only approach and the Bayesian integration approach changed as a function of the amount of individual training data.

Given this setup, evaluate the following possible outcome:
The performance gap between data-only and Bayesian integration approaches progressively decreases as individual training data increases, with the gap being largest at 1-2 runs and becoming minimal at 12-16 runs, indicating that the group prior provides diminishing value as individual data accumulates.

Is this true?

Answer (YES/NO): NO